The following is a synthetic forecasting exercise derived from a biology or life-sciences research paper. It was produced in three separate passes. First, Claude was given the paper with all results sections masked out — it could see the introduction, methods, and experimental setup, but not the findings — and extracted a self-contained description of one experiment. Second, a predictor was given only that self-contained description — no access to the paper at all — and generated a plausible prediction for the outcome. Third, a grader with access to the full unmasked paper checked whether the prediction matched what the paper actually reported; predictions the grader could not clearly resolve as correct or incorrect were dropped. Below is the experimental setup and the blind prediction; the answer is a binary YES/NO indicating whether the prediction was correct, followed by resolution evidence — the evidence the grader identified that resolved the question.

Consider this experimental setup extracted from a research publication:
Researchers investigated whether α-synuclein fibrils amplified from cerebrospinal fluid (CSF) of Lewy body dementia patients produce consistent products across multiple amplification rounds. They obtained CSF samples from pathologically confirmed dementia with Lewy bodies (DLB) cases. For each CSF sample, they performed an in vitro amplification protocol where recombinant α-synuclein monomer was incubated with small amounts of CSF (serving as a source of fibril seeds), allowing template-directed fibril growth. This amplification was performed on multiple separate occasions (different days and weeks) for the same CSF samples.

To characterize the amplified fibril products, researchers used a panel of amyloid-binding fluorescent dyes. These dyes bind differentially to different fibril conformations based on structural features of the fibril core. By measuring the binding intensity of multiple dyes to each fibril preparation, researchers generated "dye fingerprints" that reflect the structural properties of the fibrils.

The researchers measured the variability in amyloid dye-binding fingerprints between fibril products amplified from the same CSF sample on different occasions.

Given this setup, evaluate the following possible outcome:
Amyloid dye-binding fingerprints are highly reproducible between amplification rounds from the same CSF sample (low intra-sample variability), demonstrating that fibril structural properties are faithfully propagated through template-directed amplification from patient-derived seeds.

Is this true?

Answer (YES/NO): YES